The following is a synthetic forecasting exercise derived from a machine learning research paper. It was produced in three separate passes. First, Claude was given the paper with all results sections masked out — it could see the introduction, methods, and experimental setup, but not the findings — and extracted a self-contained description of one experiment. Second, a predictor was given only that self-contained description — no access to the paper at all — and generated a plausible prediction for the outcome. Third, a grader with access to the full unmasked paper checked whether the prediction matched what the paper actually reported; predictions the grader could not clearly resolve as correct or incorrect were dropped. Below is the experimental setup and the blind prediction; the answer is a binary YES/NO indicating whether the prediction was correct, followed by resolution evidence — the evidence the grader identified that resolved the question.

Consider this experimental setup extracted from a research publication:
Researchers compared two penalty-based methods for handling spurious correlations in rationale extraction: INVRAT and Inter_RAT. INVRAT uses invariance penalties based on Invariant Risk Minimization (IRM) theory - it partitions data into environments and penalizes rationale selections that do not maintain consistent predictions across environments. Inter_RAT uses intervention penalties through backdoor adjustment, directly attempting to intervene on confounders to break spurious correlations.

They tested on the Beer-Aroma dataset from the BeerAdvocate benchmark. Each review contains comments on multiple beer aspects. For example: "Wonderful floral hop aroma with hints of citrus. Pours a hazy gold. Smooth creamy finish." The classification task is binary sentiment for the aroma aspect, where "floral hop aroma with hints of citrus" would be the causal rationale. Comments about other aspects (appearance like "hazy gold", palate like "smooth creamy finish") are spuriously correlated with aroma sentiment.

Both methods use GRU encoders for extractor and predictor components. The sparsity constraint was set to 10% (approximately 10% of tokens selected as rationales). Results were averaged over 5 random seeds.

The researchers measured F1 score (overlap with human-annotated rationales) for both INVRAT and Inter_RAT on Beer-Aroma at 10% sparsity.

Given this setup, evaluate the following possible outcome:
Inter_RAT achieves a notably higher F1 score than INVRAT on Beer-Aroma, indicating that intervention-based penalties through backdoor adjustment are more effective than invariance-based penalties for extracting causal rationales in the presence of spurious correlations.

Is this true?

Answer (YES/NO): YES